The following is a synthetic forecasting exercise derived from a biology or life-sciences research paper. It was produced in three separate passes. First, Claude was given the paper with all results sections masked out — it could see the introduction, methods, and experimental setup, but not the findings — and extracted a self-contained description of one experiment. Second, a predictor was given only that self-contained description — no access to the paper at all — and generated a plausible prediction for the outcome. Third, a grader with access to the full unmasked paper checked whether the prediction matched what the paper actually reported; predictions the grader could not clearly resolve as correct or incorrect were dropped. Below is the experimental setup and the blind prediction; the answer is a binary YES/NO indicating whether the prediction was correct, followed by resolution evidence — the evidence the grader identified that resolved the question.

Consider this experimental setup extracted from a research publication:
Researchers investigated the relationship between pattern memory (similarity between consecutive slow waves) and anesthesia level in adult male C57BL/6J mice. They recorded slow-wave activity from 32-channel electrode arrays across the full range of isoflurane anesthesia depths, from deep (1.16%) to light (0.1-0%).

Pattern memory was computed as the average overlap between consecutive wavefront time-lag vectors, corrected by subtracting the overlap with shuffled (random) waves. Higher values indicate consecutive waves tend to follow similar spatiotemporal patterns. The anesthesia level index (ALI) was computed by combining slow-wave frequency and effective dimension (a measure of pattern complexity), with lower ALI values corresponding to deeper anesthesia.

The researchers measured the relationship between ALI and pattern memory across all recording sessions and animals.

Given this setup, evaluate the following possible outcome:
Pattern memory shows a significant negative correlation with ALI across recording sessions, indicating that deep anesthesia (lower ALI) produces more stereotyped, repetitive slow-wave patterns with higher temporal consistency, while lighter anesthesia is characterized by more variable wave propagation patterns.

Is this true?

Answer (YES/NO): NO